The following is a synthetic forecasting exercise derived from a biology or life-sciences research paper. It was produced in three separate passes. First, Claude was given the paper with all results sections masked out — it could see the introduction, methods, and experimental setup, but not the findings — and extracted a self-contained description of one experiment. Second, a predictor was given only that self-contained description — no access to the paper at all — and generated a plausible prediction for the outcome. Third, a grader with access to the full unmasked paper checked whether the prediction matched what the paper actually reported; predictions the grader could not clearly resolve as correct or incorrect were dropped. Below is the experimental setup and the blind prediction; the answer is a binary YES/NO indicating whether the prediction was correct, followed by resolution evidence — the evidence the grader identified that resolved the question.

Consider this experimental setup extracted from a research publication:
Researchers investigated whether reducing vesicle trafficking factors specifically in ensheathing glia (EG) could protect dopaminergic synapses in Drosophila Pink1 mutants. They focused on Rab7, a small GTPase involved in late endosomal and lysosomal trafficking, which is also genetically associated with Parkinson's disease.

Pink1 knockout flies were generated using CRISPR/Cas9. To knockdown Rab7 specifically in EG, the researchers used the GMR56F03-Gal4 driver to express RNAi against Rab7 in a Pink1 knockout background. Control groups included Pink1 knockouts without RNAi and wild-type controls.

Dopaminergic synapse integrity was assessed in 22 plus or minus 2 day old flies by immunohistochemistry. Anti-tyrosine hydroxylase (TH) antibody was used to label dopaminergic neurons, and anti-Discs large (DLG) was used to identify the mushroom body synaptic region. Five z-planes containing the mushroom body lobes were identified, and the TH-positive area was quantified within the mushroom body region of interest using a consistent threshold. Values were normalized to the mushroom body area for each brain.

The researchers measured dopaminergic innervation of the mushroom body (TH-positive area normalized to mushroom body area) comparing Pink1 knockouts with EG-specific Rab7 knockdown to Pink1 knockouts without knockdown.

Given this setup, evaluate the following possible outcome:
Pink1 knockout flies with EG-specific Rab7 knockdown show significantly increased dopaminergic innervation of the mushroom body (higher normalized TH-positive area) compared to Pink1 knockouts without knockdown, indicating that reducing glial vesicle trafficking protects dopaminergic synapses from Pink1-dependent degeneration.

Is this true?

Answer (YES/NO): YES